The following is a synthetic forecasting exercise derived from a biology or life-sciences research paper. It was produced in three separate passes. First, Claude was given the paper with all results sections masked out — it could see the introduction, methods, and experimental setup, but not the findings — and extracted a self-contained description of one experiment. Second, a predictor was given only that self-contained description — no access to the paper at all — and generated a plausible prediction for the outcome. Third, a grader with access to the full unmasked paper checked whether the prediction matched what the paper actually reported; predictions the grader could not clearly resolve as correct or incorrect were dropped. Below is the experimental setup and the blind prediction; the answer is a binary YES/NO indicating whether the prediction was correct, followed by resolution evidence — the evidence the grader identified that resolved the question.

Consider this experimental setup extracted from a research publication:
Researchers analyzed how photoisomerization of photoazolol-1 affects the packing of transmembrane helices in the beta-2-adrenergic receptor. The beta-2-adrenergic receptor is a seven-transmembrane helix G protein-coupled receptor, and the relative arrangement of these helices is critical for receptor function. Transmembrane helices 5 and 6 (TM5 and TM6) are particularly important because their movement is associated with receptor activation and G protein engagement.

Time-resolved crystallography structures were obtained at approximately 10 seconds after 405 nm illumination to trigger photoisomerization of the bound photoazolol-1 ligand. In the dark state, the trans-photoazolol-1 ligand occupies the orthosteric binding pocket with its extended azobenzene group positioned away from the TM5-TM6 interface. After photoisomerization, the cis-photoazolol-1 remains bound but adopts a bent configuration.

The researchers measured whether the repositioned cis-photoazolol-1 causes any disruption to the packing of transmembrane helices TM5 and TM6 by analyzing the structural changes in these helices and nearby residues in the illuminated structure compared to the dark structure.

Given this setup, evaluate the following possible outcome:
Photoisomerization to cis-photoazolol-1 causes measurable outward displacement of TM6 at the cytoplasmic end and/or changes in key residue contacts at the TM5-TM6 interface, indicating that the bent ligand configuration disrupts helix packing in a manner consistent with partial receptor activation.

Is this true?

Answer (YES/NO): NO